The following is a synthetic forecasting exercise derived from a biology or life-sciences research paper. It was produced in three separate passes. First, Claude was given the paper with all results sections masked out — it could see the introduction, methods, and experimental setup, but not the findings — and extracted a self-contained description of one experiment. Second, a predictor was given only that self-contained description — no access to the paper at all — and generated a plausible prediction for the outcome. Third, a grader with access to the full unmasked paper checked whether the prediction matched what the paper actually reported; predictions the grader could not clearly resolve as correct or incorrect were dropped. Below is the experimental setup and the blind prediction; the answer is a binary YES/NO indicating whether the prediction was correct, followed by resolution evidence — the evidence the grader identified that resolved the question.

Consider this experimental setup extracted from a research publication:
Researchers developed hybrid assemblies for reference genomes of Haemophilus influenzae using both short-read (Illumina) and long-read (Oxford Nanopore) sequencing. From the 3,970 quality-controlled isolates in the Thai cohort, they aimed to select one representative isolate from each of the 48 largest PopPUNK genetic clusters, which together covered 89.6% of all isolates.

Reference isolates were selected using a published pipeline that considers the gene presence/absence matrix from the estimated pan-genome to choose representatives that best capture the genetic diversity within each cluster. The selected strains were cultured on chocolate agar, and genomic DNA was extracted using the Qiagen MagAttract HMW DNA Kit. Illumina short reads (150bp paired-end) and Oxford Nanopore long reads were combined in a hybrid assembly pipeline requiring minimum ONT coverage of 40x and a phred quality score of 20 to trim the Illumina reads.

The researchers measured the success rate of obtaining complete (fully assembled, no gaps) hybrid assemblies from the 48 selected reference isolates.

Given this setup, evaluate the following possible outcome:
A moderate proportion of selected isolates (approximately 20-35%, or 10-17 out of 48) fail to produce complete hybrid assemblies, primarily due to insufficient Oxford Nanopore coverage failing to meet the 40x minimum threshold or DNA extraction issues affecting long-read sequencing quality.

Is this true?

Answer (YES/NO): NO